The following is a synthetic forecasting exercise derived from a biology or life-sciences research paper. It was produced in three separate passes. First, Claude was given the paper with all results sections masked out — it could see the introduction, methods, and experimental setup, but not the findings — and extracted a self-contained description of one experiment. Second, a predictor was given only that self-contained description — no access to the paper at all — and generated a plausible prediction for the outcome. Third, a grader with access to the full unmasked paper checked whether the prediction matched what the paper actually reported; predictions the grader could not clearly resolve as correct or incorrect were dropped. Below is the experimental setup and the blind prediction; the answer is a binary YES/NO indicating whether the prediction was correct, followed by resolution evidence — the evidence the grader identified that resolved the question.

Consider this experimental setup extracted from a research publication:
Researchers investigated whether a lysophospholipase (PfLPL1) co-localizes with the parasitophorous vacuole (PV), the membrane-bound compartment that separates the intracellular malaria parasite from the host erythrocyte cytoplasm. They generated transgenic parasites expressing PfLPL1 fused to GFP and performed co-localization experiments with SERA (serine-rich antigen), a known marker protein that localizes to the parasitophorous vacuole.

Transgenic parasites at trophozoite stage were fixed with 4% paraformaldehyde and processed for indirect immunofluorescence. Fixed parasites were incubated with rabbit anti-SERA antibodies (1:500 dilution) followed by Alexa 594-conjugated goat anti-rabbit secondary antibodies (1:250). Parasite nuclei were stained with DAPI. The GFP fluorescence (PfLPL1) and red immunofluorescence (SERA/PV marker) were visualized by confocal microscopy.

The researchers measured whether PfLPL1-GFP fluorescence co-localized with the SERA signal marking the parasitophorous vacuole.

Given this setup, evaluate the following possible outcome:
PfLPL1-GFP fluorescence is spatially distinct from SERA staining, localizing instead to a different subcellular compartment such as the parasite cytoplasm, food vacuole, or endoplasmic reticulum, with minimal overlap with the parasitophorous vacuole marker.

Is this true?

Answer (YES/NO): YES